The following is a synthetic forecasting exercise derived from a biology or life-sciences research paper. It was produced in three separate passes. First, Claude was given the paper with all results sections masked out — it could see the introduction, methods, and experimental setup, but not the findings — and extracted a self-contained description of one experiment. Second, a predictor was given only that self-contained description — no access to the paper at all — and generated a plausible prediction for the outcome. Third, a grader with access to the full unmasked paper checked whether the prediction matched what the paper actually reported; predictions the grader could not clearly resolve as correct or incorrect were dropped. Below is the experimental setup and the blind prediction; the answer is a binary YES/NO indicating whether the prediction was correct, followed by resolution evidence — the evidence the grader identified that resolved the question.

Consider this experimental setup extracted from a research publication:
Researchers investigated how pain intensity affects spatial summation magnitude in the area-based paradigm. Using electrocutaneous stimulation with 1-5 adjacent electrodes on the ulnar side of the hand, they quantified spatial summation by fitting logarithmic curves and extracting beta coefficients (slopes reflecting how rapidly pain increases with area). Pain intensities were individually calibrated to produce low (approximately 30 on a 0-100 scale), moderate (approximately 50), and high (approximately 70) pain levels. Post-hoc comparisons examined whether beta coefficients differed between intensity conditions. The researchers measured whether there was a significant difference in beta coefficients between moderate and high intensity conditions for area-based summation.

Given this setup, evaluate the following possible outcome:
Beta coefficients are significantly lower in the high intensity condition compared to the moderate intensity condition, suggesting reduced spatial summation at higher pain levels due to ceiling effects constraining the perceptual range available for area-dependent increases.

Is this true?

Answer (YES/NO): NO